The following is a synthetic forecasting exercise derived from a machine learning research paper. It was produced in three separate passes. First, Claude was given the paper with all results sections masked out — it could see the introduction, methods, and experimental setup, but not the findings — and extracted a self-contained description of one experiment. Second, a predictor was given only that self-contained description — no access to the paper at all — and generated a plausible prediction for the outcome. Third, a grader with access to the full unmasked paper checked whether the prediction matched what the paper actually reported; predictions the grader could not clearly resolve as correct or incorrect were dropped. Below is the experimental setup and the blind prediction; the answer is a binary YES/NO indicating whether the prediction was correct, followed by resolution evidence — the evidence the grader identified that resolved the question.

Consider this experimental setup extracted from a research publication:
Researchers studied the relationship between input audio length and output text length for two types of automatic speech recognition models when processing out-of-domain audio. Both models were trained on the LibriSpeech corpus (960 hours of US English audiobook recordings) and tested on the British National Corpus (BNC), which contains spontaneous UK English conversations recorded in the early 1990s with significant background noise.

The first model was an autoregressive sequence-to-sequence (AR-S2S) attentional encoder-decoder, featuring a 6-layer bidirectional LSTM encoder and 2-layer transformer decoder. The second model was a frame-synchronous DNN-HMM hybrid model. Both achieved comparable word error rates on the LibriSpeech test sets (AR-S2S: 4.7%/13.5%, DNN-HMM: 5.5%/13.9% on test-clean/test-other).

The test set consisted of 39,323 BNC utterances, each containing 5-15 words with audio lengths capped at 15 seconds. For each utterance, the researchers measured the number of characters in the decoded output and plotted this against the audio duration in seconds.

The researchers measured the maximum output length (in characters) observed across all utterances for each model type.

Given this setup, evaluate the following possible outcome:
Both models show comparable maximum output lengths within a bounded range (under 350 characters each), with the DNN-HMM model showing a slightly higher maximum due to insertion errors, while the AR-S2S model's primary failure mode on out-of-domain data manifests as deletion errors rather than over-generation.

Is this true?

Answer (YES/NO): NO